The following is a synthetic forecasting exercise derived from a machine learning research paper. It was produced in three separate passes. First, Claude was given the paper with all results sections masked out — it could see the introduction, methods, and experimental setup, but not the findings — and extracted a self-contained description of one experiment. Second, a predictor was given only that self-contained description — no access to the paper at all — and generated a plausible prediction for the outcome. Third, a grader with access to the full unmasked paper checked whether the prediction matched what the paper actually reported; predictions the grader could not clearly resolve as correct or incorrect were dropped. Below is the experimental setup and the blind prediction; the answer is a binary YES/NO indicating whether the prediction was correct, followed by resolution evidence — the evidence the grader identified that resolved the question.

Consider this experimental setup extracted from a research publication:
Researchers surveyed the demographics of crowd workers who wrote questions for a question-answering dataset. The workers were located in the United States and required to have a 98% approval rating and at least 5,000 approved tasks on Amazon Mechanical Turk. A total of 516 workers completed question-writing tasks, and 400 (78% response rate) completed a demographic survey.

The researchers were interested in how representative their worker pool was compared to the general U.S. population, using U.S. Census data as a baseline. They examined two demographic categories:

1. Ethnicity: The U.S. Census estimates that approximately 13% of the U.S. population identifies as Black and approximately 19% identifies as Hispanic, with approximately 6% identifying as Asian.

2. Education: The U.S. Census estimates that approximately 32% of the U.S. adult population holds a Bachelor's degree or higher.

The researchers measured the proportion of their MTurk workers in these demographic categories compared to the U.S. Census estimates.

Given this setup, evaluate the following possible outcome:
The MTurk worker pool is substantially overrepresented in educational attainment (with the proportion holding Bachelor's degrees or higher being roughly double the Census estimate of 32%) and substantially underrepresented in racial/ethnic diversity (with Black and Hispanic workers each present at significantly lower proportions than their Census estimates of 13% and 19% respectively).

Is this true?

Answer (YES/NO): YES